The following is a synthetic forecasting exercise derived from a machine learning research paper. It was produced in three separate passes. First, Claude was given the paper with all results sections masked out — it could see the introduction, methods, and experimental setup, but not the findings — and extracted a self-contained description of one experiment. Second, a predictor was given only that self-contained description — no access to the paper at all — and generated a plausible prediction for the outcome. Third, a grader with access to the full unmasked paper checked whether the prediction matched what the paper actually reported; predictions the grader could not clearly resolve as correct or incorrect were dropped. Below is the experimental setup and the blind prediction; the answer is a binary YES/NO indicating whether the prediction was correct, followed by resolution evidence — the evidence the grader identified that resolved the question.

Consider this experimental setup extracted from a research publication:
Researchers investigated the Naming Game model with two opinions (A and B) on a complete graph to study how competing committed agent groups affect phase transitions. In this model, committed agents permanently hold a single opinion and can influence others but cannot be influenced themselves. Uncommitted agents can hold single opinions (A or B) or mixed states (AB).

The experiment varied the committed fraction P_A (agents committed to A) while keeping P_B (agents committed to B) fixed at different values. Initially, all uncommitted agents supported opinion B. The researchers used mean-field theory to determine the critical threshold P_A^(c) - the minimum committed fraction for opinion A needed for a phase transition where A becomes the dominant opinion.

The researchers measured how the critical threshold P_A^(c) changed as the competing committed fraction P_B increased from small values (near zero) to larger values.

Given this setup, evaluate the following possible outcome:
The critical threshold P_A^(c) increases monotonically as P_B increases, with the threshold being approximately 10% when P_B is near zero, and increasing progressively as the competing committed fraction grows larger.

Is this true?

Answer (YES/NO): YES